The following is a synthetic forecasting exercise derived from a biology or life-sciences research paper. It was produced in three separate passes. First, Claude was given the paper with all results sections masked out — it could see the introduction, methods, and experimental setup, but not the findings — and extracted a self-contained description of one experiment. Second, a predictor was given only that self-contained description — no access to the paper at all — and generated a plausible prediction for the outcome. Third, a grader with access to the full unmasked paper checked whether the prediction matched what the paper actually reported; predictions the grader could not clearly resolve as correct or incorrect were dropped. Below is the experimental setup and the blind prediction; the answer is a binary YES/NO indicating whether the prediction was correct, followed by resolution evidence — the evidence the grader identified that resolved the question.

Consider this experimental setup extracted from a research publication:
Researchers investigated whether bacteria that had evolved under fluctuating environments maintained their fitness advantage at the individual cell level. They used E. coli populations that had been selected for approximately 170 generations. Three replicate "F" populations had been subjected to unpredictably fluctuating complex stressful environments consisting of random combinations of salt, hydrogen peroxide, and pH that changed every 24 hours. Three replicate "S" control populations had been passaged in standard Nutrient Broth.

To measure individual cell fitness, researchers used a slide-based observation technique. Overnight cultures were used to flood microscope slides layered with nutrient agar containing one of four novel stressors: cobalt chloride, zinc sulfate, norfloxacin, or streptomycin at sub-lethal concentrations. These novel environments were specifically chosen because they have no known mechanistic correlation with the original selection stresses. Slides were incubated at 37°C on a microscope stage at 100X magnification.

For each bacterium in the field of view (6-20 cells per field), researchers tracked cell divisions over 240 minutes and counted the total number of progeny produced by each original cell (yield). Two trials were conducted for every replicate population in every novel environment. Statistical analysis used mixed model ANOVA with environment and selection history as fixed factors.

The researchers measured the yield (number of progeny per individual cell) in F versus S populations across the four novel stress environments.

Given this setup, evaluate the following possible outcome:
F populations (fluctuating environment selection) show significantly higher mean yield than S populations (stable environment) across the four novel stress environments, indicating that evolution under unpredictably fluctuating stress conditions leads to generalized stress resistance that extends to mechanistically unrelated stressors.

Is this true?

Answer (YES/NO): YES